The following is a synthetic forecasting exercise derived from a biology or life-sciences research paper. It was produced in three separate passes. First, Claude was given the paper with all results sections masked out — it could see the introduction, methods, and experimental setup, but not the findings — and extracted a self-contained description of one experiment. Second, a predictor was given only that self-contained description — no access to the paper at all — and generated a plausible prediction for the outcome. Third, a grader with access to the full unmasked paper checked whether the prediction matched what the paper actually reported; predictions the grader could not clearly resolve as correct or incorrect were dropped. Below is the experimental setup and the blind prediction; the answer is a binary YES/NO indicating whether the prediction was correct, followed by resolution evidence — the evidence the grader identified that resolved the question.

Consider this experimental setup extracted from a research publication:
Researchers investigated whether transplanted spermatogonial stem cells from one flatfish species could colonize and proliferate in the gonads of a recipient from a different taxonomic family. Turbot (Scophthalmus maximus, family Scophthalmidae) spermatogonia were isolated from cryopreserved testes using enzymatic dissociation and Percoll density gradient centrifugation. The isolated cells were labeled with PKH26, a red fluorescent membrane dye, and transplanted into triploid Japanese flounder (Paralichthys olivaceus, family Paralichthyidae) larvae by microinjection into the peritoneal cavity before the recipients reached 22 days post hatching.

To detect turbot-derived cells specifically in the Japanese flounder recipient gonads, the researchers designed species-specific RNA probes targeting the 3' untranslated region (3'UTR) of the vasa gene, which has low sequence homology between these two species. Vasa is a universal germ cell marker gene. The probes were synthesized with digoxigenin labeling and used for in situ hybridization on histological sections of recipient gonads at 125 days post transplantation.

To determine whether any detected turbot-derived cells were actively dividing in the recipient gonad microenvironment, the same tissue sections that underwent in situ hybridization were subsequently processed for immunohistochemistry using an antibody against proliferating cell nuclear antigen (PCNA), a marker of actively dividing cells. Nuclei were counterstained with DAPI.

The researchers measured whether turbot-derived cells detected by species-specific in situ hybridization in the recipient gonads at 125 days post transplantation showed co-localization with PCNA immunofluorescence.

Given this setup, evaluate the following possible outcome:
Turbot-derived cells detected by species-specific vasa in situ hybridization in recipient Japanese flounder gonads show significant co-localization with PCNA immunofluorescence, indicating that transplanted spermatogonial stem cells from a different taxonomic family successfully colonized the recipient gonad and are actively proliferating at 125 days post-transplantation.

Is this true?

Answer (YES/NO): YES